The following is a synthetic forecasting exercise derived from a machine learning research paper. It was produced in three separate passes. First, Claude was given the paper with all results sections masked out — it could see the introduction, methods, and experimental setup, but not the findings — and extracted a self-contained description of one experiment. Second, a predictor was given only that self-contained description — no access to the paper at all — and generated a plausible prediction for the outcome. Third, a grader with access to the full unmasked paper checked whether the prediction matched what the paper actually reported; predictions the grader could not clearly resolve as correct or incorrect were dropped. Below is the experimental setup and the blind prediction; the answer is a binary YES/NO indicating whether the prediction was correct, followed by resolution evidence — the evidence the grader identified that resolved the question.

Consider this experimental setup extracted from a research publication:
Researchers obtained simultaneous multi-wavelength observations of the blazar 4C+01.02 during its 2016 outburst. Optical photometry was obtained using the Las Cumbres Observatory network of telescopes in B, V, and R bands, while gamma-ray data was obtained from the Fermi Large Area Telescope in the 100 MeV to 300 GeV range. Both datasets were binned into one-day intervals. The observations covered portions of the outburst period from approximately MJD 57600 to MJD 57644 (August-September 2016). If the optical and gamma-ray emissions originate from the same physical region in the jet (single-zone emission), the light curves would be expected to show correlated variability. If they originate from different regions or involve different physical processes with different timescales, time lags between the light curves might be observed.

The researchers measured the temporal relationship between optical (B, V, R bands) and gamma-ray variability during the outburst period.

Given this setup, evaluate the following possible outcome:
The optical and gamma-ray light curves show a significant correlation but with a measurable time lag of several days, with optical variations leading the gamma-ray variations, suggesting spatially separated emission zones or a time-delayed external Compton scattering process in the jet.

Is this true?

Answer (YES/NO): NO